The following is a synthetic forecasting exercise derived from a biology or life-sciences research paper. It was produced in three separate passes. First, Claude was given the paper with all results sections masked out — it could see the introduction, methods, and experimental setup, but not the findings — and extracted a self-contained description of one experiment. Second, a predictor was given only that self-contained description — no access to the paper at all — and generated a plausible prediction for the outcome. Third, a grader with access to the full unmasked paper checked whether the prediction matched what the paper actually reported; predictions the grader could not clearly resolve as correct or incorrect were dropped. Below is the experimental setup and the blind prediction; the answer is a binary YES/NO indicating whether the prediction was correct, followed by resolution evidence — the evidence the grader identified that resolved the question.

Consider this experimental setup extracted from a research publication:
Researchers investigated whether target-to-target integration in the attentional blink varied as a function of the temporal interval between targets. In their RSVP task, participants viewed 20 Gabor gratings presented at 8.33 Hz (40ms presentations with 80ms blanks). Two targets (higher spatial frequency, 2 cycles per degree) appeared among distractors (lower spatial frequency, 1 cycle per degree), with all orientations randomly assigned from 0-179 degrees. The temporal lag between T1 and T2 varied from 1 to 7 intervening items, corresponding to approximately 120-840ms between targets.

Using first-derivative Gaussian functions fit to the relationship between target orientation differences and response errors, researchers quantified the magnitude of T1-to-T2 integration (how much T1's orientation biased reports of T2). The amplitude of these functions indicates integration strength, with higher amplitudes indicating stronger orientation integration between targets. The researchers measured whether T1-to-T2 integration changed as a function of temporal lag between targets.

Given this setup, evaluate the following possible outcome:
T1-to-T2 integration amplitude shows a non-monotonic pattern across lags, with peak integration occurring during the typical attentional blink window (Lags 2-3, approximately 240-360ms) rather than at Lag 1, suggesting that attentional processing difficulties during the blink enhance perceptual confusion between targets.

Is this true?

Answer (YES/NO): YES